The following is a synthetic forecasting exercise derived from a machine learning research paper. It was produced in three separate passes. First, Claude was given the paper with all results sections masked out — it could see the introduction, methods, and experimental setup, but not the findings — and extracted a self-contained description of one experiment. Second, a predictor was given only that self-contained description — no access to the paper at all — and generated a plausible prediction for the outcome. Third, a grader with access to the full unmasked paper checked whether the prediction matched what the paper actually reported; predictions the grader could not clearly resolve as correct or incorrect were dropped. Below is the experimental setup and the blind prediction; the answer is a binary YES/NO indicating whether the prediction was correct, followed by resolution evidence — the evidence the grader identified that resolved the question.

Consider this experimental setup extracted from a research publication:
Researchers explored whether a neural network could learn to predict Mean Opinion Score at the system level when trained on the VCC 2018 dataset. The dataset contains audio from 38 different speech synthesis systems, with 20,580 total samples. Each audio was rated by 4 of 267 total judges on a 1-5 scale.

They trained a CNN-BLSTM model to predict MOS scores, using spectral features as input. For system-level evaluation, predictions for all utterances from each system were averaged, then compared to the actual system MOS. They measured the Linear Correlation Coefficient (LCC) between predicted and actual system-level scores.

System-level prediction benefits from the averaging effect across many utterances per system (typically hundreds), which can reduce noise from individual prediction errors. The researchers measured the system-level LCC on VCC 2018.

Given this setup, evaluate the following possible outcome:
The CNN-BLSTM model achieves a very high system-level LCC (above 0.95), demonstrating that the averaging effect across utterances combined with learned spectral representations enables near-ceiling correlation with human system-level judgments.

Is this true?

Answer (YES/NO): YES